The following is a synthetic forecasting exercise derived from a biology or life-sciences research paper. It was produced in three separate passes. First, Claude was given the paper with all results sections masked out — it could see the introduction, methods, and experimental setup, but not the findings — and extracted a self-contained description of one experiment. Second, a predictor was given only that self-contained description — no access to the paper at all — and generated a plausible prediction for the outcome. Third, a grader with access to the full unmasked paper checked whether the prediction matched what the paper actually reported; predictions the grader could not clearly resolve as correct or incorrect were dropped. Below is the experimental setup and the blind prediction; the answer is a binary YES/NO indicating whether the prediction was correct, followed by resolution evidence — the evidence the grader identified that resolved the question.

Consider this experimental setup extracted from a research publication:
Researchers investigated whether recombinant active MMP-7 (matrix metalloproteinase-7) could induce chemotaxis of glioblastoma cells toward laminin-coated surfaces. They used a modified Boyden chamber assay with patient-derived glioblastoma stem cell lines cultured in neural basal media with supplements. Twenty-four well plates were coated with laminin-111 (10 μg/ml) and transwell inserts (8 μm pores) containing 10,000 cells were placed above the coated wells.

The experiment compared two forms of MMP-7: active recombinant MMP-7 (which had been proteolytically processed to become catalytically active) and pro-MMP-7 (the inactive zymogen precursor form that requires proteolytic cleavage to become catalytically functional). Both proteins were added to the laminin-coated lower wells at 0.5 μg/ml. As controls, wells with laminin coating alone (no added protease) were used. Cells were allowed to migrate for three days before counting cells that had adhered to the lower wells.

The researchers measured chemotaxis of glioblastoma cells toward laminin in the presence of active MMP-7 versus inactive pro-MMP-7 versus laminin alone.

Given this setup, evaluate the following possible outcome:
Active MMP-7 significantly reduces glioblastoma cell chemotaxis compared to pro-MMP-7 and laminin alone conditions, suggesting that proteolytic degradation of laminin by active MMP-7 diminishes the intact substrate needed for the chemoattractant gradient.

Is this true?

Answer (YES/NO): NO